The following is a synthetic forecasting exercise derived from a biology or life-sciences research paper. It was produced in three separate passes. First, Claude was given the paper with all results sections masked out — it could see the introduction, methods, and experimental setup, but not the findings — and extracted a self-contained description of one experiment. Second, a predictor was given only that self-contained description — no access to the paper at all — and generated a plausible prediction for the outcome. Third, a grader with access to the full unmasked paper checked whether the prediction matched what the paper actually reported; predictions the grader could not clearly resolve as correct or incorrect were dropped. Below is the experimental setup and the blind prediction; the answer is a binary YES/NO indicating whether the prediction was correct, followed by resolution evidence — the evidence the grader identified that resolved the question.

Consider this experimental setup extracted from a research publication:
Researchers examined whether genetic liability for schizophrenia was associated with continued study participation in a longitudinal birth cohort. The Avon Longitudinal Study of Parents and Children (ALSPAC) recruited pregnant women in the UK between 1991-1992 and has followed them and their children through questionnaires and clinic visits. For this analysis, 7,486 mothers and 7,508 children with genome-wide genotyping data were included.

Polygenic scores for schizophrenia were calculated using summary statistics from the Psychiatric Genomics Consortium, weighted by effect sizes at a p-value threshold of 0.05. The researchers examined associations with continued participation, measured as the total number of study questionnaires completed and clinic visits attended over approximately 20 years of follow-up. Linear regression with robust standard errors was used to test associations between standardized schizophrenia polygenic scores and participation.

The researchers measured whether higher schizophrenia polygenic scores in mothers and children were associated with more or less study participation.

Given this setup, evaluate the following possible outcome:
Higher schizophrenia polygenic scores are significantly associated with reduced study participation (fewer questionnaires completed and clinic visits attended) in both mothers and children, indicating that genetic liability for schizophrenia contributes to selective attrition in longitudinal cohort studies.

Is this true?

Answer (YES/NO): YES